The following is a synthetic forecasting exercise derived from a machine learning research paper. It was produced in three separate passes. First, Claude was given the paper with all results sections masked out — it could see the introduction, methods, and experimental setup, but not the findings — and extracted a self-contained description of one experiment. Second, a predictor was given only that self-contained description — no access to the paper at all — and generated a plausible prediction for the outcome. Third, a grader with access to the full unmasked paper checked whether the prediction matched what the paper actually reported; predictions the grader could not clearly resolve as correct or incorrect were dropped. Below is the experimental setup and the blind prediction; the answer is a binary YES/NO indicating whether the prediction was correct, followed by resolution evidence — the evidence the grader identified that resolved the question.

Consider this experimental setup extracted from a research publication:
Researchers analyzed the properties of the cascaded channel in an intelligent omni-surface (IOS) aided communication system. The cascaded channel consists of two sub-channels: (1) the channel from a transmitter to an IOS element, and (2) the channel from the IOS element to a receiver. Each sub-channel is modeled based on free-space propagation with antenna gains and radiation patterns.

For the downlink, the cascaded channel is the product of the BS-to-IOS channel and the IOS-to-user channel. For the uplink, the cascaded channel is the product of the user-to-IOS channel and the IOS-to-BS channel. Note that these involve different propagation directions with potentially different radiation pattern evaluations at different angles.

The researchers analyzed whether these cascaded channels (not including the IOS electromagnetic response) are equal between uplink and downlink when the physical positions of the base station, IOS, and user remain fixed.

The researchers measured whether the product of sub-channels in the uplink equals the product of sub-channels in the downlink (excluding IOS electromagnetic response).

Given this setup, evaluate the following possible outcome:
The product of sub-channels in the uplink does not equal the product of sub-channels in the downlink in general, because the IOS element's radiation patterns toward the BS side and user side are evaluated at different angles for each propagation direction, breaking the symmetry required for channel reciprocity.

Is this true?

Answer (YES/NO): NO